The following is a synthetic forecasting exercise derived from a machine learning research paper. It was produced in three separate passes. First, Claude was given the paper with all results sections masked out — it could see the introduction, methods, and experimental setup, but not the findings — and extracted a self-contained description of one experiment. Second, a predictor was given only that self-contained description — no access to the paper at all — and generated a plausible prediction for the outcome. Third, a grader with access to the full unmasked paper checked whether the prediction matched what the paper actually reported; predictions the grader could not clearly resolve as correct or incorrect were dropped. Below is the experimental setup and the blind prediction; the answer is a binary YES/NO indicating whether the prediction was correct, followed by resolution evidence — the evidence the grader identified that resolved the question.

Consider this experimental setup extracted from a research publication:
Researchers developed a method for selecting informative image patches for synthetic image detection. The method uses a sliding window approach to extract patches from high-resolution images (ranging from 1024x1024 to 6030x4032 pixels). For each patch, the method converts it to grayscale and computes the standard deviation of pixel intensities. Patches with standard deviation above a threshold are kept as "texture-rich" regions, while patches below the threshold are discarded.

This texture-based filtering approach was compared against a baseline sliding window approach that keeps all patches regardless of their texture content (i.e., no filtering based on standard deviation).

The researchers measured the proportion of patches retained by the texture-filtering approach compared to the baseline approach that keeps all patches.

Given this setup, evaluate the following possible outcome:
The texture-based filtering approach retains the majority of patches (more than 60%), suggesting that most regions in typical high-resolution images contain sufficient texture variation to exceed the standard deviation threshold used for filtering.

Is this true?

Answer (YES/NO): NO